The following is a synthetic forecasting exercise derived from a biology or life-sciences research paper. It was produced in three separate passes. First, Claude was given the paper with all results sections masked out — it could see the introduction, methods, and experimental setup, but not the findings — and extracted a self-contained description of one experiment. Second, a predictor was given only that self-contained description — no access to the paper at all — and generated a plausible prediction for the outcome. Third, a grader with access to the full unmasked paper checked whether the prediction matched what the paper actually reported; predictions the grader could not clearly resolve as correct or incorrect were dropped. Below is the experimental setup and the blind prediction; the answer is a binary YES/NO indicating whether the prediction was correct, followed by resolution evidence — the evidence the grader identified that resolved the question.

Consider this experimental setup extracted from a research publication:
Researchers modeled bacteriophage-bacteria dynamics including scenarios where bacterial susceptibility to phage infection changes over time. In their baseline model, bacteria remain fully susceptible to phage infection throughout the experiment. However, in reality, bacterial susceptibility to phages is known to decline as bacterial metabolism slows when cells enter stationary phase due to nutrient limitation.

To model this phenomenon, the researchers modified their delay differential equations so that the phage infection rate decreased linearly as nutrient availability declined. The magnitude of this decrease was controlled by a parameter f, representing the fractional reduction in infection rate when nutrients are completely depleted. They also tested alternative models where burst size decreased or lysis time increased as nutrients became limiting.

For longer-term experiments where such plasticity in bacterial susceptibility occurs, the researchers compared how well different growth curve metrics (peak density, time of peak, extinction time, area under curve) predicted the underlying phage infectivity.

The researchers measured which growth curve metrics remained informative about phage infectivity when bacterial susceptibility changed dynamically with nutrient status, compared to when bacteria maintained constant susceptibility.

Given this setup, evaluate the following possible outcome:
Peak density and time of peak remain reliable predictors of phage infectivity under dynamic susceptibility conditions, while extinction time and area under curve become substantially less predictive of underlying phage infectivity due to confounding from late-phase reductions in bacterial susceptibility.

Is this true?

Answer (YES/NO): NO